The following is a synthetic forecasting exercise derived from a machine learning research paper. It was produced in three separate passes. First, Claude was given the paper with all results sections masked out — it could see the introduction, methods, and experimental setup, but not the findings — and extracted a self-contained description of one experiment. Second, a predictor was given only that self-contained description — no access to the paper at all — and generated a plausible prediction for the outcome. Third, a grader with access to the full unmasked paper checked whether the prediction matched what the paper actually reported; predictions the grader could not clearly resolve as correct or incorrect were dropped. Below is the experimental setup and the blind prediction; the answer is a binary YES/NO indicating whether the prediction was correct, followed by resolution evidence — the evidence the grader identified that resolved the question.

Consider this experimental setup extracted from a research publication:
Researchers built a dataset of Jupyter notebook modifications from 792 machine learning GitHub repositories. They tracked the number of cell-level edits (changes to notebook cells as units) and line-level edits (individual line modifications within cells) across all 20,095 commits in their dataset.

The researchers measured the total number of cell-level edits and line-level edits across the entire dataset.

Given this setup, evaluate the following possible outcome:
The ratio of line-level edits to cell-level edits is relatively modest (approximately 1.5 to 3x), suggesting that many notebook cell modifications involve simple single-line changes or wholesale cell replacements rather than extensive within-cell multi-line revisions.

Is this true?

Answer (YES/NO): NO